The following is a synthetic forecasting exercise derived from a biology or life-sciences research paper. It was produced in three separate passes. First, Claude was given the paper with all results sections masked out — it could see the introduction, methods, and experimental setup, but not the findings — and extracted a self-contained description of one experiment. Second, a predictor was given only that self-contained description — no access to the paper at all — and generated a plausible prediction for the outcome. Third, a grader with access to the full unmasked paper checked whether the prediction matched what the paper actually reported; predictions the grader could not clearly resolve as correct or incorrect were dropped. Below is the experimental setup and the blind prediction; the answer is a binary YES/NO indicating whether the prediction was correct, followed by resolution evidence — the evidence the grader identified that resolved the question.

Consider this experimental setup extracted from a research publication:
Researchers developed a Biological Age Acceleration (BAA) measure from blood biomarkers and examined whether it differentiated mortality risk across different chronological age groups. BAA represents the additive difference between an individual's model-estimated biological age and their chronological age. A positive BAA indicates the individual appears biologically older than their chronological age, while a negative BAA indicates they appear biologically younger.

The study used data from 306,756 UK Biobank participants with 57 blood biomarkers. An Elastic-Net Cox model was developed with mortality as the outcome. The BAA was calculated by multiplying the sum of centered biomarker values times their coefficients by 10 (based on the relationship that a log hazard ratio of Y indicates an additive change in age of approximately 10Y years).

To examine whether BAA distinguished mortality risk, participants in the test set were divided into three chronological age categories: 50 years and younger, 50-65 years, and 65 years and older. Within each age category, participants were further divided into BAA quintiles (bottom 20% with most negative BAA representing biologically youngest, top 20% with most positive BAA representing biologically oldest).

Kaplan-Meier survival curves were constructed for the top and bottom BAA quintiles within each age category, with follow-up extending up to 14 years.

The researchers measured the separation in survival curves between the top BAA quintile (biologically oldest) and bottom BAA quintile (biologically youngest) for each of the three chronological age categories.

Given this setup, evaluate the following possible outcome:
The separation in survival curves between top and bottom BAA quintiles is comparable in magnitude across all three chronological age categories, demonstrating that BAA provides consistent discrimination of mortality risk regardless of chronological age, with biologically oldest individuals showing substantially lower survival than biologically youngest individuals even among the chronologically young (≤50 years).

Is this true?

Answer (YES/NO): NO